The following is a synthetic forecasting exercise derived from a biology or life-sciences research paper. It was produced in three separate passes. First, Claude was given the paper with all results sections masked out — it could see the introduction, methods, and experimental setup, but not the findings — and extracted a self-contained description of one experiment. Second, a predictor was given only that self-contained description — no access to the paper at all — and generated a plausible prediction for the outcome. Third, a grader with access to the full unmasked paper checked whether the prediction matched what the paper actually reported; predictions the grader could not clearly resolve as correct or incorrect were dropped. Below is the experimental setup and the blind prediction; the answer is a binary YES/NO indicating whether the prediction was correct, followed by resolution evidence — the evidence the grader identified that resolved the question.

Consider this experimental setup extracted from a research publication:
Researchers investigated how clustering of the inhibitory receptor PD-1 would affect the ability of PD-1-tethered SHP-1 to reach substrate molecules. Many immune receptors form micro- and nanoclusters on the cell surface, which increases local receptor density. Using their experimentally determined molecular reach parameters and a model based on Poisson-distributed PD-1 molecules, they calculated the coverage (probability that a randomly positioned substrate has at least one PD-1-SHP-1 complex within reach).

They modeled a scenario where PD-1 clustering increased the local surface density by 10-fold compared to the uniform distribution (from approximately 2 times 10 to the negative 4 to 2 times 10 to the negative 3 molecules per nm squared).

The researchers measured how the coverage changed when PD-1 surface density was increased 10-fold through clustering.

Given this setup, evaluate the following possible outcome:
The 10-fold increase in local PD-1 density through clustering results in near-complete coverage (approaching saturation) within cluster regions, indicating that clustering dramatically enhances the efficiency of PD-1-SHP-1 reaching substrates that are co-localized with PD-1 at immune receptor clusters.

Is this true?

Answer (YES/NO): YES